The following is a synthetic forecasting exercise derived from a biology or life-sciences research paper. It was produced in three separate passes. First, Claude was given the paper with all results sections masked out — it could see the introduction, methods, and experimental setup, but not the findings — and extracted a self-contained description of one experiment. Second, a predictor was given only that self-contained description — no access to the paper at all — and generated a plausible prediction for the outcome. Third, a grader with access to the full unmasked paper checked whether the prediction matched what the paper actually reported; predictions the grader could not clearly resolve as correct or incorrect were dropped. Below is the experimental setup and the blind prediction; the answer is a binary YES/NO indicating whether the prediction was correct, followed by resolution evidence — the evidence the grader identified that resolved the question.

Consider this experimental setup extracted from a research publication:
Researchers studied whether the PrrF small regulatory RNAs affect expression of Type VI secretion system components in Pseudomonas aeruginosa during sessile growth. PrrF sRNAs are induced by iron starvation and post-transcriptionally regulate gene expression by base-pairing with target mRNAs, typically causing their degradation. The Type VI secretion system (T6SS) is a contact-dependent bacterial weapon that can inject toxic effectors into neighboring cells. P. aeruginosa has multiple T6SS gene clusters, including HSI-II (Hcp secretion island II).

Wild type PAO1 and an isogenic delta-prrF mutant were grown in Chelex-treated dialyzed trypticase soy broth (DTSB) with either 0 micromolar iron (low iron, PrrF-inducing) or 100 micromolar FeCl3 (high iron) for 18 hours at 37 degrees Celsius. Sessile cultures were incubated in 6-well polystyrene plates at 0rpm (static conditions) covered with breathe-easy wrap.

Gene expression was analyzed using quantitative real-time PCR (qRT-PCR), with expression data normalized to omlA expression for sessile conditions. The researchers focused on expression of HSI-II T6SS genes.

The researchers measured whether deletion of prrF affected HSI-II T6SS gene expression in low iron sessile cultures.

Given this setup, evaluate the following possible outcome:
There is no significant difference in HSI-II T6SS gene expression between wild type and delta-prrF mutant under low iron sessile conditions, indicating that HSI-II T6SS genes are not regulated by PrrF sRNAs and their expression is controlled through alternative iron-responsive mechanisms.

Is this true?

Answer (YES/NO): NO